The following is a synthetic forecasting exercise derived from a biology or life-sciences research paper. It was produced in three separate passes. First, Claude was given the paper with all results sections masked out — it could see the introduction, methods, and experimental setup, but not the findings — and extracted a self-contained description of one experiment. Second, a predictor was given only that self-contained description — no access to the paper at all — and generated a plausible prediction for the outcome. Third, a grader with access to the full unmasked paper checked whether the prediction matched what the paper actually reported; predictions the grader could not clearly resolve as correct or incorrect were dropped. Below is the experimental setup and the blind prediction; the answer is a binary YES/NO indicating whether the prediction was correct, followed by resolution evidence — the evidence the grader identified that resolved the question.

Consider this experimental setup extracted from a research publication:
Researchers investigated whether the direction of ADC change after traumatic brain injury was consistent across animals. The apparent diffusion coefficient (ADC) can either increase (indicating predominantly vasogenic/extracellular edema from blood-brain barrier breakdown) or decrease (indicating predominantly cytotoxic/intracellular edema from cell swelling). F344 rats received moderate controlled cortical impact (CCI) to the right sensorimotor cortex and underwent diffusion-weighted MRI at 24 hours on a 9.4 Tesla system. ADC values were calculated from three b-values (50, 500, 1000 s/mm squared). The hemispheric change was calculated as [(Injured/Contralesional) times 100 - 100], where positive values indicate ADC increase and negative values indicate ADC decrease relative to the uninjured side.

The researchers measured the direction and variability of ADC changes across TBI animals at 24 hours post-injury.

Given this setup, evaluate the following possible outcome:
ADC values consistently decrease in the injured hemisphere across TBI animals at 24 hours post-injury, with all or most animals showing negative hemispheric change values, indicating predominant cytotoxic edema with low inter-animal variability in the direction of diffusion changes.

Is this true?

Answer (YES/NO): NO